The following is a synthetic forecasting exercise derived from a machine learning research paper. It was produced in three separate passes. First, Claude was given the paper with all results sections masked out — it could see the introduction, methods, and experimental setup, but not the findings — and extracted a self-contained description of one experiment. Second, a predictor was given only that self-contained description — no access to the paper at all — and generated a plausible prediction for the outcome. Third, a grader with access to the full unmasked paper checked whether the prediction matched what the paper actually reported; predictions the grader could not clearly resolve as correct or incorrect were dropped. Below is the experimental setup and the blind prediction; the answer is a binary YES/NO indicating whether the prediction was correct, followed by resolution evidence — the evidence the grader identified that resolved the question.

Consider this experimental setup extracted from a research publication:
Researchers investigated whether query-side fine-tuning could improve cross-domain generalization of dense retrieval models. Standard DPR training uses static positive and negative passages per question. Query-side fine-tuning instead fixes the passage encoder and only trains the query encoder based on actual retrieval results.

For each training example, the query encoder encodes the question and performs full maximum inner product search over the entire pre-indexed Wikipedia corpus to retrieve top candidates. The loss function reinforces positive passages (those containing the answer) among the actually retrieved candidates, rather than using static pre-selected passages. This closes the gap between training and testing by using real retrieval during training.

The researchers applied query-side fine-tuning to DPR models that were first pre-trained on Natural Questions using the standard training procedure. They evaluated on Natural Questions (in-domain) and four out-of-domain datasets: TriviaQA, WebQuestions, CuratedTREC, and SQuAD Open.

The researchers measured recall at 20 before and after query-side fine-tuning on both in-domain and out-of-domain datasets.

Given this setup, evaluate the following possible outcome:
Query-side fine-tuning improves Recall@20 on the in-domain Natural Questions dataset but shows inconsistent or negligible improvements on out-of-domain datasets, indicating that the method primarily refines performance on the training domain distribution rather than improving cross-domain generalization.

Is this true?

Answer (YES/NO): NO